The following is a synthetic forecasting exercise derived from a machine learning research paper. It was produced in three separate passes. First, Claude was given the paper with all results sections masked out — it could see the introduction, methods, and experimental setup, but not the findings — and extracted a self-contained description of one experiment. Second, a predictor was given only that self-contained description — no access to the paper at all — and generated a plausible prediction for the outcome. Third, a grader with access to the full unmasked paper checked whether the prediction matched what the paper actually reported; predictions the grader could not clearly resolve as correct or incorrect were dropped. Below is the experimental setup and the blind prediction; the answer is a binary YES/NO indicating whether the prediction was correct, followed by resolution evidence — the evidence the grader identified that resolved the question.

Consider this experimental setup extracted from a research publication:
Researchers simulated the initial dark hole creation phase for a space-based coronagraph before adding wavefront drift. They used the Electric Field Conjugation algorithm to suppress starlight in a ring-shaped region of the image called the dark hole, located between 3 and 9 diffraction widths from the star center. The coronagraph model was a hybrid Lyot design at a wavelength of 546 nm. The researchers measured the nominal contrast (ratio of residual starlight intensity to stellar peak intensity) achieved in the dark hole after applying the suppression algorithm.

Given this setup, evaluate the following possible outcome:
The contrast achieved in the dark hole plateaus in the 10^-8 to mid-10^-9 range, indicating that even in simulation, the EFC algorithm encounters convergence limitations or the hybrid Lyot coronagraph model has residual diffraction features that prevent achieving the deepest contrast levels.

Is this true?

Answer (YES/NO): NO